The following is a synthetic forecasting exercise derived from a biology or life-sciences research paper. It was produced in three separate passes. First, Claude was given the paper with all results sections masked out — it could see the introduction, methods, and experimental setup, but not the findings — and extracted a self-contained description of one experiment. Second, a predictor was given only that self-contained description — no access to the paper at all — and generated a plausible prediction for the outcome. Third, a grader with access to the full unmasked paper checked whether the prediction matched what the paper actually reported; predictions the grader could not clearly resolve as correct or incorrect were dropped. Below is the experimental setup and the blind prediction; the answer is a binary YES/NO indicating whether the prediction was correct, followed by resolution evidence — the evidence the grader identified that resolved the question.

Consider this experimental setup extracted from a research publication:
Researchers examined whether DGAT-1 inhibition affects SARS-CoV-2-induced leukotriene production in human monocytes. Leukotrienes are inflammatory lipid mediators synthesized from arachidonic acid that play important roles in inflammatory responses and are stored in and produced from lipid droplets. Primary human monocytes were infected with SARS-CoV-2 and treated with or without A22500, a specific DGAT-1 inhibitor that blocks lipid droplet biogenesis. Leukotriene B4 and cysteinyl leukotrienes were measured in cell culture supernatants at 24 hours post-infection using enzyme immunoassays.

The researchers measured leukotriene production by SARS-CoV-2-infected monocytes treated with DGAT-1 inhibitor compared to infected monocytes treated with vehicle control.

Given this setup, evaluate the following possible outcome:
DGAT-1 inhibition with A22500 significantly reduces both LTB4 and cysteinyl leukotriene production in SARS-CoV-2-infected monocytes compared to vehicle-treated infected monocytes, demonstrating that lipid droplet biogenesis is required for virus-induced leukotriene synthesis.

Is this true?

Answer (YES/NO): YES